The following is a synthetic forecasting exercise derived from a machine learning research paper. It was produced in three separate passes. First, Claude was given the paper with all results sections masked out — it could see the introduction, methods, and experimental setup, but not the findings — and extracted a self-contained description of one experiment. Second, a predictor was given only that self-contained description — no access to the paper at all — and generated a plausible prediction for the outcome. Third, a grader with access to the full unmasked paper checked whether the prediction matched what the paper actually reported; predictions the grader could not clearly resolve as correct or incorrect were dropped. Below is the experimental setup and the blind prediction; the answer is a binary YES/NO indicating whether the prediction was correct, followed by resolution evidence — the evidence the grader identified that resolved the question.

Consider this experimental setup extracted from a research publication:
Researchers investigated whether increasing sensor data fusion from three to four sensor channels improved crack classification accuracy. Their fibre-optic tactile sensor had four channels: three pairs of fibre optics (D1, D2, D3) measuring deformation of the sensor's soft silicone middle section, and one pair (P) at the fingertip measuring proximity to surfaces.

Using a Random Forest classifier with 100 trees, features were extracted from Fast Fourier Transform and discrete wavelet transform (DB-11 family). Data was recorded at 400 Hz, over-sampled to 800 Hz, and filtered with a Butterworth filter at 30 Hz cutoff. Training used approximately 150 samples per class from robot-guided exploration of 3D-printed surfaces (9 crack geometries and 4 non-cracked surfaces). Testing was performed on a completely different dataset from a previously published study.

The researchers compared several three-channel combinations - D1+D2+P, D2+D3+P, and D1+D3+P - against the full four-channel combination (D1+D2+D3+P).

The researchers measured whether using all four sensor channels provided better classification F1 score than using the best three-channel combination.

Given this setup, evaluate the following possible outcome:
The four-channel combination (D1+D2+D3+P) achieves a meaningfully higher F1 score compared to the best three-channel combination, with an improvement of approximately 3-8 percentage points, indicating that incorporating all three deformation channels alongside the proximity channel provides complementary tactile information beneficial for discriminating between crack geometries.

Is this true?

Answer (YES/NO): NO